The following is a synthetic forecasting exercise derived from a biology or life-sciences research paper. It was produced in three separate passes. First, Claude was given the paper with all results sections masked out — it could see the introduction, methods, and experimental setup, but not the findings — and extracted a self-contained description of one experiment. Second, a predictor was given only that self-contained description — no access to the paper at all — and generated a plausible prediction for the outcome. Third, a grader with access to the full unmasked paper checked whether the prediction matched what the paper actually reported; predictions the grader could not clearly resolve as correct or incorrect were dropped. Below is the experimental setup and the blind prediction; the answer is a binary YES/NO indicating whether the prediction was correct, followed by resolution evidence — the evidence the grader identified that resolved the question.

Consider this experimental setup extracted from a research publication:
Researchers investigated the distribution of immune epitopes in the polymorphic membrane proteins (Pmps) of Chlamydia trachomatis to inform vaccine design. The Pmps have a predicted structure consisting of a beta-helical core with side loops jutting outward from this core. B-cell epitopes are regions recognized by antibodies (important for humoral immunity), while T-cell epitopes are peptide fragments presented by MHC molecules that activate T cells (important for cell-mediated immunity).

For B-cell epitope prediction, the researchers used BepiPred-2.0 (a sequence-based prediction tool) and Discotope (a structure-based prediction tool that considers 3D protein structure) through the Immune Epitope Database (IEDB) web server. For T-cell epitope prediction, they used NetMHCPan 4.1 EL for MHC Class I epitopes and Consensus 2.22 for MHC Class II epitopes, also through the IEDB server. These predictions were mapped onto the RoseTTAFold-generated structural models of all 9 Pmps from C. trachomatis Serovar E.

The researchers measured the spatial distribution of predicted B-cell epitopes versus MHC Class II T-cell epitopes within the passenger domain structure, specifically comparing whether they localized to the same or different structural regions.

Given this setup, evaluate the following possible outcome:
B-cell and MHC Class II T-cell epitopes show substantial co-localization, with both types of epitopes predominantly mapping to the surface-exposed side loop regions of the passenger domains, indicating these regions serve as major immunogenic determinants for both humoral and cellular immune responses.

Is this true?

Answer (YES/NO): NO